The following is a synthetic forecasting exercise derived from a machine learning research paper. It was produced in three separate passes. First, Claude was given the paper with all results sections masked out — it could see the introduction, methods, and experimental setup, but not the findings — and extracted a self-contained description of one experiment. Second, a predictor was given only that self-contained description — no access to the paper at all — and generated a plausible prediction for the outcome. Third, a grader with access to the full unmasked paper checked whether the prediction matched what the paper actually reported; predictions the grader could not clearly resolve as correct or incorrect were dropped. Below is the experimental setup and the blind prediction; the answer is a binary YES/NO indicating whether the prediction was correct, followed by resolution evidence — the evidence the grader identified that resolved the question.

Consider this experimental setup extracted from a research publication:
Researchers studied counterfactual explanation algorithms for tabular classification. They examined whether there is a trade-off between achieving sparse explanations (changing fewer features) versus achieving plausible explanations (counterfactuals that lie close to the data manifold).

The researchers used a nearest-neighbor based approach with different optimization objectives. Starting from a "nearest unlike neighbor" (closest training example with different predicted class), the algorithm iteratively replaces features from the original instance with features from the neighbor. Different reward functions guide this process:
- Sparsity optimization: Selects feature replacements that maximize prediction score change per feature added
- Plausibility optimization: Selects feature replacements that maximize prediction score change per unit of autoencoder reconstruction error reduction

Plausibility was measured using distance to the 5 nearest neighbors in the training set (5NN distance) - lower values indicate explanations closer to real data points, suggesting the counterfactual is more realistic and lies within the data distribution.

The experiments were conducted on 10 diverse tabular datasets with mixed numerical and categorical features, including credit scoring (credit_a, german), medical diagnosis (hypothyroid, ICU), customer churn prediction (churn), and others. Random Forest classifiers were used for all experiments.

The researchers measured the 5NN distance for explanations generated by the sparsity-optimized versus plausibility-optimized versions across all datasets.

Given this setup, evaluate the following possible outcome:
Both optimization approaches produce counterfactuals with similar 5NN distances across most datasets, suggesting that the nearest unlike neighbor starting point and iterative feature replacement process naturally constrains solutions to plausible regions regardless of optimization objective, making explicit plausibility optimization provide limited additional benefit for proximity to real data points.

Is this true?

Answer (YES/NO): NO